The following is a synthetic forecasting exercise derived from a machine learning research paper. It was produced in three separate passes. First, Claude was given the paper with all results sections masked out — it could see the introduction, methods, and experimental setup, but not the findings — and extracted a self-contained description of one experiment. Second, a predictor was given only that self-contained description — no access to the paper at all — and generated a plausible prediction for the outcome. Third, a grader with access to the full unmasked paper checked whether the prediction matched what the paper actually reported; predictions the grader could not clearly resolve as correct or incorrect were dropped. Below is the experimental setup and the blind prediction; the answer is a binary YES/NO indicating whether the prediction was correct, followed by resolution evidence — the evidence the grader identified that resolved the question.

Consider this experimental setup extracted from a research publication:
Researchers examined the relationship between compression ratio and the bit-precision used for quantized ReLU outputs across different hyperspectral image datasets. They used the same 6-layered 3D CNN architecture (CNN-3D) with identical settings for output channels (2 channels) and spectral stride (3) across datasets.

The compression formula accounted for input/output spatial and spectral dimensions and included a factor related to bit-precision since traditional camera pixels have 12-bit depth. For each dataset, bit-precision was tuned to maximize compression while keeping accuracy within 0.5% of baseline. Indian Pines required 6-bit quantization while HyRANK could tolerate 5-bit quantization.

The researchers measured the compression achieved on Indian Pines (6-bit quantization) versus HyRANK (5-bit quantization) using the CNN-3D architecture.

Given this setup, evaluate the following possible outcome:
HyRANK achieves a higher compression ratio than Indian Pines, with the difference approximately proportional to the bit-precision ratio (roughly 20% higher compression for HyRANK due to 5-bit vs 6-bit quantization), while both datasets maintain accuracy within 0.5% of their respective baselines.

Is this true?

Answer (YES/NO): NO